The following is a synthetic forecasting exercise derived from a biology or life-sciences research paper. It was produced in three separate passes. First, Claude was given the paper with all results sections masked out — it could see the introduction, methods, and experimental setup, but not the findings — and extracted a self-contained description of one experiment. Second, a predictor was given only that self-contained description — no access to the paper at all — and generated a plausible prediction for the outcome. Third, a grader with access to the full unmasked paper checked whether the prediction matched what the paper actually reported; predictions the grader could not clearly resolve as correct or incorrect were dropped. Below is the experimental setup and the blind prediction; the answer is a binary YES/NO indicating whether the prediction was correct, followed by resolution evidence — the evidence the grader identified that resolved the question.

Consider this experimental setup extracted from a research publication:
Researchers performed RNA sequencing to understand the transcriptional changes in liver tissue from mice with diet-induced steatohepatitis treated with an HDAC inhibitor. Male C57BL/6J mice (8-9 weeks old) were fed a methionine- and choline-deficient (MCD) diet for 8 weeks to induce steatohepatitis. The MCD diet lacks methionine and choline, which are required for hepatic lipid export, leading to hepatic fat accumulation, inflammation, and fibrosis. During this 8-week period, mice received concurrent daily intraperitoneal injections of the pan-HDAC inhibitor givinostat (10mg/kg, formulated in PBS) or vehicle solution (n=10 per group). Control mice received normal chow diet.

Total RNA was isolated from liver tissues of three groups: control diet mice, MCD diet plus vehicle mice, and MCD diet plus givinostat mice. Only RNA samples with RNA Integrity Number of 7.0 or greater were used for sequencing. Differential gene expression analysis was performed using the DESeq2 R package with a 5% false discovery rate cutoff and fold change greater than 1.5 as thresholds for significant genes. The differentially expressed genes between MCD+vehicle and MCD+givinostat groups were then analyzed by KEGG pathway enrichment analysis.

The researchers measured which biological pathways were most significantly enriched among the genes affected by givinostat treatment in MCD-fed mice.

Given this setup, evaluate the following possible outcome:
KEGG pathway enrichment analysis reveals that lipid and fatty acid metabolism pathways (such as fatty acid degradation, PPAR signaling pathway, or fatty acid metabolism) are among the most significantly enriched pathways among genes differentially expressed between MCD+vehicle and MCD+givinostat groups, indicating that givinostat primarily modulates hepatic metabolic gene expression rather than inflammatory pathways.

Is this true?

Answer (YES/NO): YES